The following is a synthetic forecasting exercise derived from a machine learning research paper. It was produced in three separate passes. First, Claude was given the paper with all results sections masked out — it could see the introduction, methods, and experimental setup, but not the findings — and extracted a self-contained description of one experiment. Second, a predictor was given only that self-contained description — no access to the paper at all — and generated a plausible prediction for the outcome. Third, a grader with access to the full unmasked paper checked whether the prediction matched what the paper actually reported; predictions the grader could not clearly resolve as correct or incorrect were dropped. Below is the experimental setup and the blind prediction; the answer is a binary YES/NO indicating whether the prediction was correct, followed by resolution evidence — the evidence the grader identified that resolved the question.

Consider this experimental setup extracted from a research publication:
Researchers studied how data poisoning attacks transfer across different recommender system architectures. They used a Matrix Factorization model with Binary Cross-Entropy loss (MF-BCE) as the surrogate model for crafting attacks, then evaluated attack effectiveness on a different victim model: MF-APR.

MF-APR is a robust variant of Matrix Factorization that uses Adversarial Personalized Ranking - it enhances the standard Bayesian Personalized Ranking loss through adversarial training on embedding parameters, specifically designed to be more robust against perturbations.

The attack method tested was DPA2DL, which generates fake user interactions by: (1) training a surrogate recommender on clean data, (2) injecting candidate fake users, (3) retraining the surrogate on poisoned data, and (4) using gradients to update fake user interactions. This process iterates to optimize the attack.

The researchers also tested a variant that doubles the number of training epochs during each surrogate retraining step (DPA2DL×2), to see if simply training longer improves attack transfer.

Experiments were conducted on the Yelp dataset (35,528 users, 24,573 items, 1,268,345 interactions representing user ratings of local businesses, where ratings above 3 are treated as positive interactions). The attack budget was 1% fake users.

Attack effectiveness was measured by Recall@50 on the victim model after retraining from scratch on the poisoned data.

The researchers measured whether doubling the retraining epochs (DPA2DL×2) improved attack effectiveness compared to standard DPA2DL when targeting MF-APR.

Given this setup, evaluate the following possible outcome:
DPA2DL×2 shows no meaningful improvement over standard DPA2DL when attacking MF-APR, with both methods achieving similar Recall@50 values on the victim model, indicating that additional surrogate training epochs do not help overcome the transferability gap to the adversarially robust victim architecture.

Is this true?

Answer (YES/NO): NO